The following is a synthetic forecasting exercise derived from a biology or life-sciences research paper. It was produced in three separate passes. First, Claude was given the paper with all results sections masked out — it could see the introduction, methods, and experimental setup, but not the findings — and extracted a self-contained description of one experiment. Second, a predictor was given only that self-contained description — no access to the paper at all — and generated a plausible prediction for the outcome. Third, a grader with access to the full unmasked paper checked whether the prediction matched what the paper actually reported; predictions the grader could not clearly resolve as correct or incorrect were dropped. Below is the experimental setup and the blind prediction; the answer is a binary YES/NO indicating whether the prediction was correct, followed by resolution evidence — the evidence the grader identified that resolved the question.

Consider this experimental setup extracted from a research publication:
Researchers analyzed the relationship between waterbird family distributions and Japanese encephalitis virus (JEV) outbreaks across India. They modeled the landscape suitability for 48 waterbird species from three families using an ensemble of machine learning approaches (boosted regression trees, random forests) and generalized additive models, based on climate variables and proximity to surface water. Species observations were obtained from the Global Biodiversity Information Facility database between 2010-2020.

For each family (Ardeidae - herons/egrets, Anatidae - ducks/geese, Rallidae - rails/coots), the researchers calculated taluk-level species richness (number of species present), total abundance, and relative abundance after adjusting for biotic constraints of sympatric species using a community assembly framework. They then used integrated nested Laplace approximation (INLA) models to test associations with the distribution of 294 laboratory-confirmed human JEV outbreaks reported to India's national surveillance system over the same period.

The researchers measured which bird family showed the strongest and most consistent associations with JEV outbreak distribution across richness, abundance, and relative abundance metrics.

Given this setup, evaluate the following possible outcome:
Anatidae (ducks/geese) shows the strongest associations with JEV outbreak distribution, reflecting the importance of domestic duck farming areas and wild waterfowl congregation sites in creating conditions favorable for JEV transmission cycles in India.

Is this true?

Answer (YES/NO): NO